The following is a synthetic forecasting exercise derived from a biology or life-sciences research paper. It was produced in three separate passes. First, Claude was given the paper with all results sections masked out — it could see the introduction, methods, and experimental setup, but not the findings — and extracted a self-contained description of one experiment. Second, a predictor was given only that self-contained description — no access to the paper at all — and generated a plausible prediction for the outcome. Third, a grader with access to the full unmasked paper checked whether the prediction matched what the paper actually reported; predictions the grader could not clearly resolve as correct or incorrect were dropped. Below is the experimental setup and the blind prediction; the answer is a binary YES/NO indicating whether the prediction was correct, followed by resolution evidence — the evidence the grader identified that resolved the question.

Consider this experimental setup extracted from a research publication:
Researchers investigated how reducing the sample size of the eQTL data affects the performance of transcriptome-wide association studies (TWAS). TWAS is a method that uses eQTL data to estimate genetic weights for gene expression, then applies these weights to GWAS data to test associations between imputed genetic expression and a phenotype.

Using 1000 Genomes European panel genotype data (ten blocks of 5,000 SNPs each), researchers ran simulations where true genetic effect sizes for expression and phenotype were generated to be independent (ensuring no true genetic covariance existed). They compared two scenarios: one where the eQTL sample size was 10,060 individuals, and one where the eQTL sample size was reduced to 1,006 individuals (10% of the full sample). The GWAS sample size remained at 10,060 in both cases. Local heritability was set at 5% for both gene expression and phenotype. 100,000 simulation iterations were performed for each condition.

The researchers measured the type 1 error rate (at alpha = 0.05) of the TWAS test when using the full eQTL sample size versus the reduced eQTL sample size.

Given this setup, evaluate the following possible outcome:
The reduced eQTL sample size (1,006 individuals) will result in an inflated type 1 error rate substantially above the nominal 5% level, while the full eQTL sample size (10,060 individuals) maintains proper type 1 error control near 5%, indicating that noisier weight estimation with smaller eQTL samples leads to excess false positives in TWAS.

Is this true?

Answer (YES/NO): NO